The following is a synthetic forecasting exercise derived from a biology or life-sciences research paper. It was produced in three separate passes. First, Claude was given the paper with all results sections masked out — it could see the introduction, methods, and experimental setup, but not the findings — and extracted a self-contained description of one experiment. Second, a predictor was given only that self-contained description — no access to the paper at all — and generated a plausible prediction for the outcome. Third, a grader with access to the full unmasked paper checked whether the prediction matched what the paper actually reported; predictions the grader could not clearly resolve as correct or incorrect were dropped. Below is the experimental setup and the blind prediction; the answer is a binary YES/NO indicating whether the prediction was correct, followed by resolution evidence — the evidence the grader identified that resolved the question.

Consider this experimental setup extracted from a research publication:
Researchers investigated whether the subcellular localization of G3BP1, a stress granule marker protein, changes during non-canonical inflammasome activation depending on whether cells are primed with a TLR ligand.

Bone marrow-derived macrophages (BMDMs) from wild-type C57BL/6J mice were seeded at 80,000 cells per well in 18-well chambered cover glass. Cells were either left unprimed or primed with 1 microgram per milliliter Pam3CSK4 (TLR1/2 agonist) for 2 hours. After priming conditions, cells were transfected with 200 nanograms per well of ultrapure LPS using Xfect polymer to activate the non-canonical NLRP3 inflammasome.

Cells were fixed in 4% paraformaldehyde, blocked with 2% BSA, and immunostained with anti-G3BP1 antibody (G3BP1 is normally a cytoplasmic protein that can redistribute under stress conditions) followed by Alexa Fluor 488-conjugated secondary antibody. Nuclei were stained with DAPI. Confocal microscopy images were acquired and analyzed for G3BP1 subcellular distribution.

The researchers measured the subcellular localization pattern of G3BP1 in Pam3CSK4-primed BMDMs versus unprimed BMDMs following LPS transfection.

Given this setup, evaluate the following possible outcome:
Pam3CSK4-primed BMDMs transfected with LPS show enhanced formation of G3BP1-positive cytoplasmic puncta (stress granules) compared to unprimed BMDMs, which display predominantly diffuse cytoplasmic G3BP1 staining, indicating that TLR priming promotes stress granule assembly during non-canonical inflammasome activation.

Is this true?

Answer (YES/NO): NO